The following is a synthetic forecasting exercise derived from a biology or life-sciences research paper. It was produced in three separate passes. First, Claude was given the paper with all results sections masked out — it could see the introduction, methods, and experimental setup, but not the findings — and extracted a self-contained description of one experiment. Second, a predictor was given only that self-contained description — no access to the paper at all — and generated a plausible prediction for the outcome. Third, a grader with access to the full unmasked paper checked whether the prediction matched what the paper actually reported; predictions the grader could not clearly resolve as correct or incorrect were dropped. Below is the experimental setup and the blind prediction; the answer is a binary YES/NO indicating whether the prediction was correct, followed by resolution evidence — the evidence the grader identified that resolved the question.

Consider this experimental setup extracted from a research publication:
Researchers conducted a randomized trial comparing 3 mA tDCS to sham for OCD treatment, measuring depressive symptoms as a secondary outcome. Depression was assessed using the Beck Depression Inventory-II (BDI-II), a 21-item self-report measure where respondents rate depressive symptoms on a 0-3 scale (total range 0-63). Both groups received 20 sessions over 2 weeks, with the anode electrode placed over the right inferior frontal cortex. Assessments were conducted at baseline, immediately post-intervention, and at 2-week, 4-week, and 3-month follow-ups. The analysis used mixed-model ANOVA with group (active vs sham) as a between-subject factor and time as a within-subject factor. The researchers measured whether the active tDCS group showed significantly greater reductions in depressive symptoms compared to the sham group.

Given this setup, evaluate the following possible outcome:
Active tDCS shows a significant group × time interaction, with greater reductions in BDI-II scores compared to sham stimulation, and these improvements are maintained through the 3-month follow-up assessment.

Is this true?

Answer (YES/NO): NO